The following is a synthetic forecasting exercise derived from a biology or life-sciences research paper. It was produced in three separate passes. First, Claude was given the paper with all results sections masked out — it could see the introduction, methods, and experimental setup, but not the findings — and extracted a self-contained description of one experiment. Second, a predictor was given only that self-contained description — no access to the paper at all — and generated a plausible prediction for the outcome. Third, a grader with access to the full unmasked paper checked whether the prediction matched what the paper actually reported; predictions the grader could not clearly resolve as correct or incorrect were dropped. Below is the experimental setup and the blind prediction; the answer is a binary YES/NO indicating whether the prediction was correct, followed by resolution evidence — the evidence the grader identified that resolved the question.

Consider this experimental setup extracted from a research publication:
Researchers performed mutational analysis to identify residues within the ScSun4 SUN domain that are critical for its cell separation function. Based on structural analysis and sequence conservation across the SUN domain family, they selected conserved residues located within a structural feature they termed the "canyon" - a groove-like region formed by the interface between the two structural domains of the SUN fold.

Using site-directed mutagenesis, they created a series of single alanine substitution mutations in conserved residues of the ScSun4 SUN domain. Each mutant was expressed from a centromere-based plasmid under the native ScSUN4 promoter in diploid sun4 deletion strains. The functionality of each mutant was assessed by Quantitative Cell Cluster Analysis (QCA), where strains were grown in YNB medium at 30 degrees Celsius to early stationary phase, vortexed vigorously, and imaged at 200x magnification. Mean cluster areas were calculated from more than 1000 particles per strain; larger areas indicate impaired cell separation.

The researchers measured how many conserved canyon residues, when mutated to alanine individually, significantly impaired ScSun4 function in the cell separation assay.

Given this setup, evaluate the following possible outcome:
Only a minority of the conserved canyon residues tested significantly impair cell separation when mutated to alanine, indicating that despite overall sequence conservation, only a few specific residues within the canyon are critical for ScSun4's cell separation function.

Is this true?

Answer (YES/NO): YES